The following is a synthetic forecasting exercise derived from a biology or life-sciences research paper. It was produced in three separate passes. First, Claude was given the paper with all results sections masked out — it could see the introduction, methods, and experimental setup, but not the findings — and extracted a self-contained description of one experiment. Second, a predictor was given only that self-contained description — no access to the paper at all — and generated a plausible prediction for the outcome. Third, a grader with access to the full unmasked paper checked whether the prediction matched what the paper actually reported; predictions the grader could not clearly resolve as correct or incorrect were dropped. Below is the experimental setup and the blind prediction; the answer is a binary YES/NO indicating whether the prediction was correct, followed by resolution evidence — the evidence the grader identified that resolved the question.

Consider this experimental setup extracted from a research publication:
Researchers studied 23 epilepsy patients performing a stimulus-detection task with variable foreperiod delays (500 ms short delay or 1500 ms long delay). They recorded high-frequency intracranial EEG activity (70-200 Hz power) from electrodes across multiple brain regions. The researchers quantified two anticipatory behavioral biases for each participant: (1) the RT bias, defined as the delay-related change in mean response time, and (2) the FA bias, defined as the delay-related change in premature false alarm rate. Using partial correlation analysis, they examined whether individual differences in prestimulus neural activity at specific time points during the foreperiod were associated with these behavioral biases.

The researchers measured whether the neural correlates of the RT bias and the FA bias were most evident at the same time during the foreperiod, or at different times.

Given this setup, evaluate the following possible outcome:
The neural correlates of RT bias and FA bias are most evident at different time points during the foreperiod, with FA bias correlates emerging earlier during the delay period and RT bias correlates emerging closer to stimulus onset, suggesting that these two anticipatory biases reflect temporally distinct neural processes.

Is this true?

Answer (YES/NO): NO